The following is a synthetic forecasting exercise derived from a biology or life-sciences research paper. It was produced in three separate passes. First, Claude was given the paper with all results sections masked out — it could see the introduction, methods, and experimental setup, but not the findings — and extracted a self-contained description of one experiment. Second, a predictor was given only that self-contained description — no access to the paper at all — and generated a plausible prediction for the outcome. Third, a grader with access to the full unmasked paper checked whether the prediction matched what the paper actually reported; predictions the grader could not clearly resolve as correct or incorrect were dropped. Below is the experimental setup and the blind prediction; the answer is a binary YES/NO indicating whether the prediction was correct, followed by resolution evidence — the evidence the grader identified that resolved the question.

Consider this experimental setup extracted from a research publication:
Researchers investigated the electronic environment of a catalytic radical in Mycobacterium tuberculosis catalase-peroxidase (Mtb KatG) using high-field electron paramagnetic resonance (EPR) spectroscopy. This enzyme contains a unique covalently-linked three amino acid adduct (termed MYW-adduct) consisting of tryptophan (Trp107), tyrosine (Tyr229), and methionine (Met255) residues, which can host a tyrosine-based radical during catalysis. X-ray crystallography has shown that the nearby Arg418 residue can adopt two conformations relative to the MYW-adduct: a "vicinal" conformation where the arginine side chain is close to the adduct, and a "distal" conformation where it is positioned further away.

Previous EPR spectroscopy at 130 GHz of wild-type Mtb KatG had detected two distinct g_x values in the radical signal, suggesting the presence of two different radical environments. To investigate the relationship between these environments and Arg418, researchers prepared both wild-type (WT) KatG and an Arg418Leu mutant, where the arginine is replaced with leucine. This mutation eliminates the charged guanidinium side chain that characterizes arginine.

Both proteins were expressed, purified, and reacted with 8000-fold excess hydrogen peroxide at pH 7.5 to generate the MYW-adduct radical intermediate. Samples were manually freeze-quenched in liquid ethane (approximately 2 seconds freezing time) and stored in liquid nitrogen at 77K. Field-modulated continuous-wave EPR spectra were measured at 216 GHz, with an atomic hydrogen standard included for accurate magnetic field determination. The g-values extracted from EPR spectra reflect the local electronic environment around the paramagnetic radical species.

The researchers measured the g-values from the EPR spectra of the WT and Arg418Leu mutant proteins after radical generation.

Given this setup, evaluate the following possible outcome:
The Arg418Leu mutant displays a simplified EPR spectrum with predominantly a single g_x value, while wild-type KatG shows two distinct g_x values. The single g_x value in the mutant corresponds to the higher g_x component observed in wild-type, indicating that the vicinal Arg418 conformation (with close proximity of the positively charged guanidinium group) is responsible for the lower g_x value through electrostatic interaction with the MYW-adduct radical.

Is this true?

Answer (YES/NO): NO